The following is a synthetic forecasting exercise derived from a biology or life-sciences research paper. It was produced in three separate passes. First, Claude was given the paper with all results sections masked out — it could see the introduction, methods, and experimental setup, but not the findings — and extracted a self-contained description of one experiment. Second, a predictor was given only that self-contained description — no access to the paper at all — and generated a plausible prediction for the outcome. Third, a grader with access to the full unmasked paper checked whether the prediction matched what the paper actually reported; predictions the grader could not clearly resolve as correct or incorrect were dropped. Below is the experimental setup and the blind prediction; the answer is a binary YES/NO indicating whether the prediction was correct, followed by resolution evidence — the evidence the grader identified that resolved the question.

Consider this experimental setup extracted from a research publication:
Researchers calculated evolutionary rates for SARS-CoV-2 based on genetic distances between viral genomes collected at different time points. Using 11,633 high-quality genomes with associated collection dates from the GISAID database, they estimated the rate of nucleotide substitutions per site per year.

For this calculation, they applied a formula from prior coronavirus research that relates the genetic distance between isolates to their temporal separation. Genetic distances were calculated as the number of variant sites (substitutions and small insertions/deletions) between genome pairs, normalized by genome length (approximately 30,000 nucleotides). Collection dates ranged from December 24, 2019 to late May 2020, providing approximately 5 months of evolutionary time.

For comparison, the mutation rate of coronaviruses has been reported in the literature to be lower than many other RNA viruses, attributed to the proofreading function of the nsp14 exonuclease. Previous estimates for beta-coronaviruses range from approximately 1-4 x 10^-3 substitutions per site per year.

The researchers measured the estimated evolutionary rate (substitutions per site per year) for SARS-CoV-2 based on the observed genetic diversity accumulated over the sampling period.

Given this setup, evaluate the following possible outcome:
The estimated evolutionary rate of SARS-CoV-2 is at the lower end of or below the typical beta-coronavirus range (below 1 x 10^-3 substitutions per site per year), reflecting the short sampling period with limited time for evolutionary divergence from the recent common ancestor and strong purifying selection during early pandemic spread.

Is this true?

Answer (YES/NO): NO